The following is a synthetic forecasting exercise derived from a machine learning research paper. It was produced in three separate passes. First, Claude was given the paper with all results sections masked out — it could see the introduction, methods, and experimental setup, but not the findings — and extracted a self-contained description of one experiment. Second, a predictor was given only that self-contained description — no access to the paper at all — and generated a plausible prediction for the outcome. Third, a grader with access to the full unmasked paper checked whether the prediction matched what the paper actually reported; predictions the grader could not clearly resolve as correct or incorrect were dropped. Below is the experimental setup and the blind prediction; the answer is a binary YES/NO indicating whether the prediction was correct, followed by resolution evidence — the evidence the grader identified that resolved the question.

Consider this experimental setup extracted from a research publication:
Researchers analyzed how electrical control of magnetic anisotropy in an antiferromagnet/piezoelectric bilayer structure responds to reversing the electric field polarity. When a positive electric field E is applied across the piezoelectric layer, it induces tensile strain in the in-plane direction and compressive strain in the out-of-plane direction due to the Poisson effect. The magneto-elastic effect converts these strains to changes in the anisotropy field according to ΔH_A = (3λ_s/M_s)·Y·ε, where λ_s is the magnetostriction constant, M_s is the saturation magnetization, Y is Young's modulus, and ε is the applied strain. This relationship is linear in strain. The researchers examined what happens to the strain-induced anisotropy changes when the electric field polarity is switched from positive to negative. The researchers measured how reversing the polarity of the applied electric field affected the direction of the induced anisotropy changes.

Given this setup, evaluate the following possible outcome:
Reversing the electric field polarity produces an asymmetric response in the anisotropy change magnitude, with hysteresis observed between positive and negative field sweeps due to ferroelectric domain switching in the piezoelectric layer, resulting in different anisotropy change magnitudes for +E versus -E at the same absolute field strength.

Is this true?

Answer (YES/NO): NO